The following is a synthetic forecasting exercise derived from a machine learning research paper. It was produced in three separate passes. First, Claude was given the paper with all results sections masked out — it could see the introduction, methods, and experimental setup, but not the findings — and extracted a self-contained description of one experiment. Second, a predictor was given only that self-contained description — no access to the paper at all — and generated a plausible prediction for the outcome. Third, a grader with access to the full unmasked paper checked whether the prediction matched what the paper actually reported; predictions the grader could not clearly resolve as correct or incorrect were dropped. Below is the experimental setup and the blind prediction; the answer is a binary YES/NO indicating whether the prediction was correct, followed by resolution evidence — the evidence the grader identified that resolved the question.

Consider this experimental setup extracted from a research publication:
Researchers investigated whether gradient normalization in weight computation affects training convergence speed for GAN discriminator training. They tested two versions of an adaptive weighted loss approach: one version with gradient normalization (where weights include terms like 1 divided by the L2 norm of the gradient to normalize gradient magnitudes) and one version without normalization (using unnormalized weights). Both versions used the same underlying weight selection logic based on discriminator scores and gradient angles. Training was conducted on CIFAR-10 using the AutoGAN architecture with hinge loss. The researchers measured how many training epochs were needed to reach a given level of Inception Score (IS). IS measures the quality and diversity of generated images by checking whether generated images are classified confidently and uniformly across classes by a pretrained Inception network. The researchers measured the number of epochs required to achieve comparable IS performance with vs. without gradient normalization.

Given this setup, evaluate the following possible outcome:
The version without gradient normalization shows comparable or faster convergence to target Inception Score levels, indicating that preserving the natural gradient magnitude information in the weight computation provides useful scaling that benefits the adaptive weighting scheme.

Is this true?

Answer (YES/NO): NO